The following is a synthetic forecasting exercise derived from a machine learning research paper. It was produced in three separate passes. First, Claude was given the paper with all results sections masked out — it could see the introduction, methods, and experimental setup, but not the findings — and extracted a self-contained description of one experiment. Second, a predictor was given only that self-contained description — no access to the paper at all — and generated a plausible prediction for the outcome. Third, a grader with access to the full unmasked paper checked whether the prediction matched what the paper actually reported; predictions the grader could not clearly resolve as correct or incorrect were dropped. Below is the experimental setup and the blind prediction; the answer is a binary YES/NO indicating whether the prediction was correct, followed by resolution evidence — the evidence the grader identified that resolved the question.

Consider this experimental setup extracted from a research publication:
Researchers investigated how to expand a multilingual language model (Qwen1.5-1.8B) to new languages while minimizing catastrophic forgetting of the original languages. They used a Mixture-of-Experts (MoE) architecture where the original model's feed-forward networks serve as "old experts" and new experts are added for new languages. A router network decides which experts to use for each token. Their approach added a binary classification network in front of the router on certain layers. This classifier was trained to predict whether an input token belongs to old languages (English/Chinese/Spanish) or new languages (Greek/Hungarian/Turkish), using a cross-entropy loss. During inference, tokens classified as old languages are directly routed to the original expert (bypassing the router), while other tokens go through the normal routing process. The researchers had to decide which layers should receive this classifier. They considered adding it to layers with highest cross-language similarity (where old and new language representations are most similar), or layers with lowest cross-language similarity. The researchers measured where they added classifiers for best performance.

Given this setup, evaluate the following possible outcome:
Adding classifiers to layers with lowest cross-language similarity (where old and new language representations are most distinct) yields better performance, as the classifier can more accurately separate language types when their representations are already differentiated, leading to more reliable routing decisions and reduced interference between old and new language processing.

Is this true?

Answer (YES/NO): NO